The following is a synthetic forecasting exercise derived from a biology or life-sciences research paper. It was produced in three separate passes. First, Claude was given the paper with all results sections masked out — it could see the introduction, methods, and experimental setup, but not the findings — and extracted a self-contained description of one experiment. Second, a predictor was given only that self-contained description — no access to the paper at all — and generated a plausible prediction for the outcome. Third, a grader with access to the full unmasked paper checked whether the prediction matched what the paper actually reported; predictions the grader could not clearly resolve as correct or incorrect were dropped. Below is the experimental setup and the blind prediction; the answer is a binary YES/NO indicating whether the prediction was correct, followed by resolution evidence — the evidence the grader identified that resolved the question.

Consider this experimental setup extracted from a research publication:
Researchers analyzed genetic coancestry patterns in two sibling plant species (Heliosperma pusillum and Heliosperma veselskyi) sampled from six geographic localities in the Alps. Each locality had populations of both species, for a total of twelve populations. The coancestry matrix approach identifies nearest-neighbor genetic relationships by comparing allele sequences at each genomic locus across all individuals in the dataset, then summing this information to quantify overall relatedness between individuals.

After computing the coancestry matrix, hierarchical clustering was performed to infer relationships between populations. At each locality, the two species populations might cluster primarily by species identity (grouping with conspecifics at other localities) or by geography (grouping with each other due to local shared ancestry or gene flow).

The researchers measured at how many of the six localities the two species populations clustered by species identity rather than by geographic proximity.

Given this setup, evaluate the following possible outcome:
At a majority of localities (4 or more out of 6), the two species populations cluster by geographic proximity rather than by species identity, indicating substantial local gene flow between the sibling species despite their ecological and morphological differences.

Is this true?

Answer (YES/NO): YES